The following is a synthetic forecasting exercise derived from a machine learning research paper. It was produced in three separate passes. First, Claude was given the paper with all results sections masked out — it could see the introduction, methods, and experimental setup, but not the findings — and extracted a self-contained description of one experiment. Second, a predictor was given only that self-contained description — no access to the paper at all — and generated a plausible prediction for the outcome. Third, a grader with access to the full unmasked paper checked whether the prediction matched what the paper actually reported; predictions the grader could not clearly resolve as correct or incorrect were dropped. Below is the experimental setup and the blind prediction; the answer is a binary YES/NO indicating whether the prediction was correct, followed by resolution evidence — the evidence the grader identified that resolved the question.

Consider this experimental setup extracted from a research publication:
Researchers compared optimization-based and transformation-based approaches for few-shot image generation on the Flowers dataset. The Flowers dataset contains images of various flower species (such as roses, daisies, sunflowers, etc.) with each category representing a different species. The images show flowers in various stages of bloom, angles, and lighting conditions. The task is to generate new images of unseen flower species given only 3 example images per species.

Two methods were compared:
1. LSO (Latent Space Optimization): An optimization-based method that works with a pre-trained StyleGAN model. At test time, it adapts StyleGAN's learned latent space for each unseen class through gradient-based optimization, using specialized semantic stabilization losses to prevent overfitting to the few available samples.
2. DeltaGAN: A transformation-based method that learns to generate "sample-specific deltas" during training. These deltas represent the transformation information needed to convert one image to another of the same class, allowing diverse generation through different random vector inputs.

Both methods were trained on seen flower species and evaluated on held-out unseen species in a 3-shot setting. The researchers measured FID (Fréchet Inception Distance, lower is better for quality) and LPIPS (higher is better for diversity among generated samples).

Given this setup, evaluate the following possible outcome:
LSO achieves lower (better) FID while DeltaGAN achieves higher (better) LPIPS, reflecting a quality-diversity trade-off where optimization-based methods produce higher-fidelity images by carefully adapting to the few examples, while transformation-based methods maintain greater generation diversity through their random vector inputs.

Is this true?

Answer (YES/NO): YES